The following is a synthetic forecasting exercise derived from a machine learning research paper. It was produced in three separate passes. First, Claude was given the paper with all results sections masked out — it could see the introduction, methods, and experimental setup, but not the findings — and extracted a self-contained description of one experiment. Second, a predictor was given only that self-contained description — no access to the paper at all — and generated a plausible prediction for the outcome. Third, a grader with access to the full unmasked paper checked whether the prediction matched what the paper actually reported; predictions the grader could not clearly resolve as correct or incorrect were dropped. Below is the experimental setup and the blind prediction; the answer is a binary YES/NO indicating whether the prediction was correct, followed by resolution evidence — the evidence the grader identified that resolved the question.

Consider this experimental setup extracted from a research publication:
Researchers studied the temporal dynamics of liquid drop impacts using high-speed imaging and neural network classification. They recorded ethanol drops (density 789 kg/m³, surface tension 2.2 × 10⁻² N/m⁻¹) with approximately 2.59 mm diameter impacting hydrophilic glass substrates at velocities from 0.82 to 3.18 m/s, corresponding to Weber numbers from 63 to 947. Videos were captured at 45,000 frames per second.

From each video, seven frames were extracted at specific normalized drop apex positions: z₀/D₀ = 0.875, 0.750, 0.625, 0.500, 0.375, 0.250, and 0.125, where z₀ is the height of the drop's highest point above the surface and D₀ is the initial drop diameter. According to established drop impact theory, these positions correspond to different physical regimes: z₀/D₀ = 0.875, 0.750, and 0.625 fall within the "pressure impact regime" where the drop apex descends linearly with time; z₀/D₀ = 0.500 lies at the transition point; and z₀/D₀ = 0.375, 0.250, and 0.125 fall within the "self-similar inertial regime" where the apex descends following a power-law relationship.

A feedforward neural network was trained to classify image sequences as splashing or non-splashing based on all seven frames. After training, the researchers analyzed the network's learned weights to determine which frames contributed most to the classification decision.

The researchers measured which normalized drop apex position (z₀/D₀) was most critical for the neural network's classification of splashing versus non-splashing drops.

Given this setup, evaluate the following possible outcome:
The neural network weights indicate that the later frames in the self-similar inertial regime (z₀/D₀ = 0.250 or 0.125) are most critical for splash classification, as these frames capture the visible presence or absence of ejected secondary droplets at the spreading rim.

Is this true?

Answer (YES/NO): NO